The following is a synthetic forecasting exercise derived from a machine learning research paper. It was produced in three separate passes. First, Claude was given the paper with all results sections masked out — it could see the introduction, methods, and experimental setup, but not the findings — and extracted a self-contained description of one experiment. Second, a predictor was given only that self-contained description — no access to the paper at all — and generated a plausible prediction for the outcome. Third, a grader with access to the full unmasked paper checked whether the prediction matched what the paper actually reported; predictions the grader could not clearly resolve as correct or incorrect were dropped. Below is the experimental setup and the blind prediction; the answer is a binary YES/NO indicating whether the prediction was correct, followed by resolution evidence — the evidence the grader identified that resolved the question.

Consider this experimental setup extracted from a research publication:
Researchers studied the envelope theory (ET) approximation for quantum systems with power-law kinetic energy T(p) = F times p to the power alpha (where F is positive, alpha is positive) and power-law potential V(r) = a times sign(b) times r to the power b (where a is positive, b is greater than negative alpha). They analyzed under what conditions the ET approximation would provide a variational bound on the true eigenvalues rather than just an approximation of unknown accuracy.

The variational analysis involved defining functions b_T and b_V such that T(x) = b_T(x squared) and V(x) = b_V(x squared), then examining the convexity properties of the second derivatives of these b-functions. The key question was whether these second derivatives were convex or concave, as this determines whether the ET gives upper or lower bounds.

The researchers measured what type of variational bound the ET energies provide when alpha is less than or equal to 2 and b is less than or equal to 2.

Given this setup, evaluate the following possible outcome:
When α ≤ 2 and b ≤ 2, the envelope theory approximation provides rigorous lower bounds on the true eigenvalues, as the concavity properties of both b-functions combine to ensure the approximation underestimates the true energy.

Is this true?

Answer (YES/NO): NO